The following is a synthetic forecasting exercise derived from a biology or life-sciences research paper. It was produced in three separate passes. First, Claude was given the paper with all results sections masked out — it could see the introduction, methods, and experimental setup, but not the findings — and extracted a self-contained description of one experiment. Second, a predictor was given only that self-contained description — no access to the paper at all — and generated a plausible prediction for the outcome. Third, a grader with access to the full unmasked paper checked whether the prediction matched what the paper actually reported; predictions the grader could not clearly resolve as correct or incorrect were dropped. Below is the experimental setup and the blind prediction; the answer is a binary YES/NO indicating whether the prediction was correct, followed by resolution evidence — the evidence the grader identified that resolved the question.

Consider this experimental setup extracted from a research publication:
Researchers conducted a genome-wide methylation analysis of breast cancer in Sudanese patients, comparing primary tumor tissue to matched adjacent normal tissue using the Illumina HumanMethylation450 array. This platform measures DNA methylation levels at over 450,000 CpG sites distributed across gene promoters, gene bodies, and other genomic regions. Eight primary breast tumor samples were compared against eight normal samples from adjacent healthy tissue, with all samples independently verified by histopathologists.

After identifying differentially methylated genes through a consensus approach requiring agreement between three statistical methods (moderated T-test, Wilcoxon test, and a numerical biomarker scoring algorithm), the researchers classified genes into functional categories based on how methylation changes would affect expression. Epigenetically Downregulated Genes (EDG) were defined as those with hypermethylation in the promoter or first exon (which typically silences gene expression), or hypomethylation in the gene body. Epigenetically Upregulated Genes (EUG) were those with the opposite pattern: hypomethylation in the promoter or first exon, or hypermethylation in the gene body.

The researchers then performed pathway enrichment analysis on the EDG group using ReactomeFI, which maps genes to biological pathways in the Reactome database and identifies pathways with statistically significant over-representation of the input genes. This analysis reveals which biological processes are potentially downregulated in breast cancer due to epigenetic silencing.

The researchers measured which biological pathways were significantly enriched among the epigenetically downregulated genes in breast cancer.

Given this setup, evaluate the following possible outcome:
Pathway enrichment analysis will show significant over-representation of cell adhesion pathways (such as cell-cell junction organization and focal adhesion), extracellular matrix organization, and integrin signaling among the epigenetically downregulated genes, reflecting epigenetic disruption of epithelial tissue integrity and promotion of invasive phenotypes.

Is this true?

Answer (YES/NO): NO